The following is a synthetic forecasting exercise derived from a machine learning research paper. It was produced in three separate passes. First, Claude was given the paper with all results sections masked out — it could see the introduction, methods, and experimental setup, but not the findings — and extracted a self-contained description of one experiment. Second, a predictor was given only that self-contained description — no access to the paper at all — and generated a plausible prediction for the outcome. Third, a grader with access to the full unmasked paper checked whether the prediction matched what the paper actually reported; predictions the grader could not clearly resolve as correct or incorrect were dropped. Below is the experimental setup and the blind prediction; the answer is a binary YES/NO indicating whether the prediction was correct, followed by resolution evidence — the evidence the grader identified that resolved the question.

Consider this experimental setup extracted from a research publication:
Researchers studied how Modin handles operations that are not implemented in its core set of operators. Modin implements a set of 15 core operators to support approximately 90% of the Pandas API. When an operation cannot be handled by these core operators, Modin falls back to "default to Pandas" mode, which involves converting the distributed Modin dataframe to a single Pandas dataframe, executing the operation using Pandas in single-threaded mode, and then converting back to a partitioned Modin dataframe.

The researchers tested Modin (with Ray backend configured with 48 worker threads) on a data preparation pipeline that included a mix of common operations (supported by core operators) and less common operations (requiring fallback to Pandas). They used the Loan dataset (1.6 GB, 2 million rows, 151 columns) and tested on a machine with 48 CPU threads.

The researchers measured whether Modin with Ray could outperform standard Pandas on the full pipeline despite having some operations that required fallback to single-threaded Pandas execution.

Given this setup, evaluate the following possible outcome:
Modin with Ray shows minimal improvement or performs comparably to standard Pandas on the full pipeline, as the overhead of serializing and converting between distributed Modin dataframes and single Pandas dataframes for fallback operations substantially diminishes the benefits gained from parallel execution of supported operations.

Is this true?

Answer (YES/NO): NO